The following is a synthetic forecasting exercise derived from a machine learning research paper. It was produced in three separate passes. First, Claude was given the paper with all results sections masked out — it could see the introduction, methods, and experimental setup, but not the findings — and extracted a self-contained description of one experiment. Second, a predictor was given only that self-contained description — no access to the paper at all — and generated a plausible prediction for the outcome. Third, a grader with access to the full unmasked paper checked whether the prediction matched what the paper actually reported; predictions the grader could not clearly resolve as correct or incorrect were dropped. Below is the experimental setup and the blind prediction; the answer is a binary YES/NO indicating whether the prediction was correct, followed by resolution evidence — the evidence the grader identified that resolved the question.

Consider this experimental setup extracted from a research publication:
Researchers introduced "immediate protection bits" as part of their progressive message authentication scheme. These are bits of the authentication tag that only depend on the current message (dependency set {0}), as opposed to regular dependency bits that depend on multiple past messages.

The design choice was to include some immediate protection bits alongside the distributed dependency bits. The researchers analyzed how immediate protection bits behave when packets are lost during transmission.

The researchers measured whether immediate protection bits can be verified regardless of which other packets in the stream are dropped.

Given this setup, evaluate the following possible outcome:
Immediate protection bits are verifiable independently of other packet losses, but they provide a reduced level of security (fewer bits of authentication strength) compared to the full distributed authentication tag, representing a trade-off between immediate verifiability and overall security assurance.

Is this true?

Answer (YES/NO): YES